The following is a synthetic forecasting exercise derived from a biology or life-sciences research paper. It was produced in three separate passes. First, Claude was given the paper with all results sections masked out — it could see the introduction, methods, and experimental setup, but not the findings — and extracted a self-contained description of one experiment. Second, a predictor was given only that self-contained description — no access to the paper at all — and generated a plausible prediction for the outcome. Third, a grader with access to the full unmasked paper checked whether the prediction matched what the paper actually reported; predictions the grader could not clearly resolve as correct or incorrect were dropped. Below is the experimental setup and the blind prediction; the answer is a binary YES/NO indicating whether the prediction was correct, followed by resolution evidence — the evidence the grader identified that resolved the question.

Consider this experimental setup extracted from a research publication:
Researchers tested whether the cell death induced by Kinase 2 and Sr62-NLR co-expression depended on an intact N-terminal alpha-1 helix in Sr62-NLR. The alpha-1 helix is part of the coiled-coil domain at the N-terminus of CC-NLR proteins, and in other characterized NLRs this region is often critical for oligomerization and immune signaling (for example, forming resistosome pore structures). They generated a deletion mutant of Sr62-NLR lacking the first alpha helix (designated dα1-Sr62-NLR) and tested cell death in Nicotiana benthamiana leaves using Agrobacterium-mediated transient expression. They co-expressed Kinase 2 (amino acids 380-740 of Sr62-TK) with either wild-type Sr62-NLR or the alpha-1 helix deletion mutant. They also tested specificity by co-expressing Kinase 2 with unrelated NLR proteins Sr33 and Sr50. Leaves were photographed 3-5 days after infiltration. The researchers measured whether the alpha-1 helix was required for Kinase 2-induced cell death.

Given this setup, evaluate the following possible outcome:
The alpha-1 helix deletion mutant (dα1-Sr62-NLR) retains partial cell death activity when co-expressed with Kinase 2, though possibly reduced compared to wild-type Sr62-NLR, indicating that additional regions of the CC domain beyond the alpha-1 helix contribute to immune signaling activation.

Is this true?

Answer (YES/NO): NO